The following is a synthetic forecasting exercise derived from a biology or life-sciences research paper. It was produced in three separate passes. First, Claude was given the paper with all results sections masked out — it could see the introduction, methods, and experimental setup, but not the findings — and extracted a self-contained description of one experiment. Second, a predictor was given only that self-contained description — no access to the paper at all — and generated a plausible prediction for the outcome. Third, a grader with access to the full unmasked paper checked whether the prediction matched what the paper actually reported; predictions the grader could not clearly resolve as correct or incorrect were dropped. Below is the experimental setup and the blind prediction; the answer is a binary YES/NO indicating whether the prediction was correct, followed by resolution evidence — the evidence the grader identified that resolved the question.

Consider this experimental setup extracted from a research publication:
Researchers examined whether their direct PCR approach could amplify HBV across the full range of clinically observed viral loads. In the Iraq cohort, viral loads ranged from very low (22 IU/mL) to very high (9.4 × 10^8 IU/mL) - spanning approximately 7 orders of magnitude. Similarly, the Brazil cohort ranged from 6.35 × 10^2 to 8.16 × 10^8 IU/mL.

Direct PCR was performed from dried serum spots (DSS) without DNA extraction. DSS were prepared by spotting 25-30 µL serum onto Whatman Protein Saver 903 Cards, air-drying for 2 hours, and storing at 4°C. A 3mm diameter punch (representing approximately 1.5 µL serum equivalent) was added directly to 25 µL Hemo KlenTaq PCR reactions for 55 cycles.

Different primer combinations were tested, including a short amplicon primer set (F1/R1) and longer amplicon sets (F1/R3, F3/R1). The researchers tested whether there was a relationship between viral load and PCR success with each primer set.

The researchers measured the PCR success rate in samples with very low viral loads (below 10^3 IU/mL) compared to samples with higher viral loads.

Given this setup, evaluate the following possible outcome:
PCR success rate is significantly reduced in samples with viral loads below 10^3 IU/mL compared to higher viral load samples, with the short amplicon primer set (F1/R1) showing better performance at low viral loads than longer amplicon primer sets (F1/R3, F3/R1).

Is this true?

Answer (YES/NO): YES